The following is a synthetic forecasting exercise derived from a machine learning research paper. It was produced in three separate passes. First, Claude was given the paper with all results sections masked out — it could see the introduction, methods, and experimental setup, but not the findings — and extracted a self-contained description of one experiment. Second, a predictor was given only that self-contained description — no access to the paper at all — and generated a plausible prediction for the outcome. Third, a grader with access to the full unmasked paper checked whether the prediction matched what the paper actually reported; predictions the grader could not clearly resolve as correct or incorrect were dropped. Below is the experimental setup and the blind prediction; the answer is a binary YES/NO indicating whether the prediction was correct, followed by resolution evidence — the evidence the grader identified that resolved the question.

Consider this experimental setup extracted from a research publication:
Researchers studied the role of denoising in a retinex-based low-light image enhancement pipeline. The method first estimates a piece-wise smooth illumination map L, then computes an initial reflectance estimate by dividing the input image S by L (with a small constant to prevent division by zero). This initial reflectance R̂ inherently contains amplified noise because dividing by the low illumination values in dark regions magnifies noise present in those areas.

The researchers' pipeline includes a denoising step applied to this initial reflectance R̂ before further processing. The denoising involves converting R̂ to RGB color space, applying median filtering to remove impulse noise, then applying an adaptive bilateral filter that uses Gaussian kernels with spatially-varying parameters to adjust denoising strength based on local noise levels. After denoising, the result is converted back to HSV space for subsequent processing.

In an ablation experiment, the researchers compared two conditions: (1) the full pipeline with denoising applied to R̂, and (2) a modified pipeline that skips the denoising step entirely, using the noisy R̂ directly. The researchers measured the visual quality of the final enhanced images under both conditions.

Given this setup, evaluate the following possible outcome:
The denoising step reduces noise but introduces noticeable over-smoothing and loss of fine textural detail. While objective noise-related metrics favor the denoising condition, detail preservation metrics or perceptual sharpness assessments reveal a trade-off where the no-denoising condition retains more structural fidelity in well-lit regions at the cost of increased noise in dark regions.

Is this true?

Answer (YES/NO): NO